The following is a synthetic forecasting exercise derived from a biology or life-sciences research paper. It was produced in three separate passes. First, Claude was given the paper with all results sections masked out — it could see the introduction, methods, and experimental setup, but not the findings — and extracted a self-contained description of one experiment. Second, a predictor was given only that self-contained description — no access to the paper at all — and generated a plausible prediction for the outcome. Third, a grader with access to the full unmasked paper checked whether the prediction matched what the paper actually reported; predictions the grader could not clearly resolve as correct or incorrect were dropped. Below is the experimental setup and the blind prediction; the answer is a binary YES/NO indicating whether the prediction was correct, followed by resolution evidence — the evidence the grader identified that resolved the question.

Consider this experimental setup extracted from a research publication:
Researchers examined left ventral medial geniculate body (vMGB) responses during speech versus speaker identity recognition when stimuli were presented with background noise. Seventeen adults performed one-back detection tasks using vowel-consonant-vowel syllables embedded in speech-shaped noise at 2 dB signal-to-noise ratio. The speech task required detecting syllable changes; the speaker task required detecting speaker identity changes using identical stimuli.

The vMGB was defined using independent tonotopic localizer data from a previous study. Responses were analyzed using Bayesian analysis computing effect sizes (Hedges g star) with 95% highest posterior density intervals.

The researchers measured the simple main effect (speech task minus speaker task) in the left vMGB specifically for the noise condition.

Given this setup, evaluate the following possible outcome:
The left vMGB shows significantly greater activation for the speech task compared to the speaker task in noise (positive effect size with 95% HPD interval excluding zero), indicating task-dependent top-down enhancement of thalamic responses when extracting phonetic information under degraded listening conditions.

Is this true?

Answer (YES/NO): YES